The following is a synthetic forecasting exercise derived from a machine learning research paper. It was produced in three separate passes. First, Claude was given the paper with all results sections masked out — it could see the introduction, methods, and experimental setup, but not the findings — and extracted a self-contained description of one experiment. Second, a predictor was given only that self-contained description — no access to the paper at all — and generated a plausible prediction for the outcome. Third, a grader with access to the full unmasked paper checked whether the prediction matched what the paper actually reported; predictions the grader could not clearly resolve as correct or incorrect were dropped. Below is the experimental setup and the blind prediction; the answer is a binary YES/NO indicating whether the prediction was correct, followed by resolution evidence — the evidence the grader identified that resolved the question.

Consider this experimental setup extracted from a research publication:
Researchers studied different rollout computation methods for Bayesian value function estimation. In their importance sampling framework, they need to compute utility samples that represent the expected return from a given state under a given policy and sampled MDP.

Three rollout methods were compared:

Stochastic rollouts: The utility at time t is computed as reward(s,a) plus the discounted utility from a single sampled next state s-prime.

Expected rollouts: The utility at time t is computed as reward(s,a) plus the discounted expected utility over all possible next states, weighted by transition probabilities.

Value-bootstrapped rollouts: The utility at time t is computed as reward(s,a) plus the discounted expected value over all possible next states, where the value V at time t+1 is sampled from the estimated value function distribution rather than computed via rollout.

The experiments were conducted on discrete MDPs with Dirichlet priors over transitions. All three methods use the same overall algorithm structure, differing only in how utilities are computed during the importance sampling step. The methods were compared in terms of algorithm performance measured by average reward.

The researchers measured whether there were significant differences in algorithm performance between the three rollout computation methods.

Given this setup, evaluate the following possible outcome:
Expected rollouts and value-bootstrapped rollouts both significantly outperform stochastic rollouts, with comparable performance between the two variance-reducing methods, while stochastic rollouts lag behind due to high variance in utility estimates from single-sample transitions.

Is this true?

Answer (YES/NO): NO